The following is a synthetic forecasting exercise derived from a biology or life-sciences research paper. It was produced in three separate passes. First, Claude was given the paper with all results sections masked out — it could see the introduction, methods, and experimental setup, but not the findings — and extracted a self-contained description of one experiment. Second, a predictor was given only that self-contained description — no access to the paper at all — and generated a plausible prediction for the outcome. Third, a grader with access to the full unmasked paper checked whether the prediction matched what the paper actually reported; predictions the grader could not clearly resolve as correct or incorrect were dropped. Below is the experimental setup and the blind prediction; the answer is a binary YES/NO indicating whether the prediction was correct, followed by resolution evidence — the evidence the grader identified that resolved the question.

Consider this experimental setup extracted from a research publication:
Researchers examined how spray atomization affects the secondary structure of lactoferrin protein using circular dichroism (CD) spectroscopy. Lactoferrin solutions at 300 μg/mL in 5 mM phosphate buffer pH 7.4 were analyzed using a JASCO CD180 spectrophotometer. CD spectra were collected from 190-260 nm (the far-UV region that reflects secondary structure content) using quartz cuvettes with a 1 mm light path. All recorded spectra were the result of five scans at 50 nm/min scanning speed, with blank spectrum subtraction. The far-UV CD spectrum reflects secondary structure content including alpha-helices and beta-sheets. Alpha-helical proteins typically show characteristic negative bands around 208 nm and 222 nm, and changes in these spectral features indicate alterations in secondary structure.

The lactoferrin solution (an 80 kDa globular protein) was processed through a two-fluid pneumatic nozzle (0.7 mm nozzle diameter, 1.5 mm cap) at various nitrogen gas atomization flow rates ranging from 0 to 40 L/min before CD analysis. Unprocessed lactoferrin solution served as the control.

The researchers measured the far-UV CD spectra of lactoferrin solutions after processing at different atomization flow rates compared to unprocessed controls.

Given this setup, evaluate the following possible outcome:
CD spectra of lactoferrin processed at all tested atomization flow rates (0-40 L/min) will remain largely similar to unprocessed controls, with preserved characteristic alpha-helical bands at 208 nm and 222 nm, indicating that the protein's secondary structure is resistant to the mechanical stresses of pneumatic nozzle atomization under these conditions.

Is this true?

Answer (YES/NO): YES